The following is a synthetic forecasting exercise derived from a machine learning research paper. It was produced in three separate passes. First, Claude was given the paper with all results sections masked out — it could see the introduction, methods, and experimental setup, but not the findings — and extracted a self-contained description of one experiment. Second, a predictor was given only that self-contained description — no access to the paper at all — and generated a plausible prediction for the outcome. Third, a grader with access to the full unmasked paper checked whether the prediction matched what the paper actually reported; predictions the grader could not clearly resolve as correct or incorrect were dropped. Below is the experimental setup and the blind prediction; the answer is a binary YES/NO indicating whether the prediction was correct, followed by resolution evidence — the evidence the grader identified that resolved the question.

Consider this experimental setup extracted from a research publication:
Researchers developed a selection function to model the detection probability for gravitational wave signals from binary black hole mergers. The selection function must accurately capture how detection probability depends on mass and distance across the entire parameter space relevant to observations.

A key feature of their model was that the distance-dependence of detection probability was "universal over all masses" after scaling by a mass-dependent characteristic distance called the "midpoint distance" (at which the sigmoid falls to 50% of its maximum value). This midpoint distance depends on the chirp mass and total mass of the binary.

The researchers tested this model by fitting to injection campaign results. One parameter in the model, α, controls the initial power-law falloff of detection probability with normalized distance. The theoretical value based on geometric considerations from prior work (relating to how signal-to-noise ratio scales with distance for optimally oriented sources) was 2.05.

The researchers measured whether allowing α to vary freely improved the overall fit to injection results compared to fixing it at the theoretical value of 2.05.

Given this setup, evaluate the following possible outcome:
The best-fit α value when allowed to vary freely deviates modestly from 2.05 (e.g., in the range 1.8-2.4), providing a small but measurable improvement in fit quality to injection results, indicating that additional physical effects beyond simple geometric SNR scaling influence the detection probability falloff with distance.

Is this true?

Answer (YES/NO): NO